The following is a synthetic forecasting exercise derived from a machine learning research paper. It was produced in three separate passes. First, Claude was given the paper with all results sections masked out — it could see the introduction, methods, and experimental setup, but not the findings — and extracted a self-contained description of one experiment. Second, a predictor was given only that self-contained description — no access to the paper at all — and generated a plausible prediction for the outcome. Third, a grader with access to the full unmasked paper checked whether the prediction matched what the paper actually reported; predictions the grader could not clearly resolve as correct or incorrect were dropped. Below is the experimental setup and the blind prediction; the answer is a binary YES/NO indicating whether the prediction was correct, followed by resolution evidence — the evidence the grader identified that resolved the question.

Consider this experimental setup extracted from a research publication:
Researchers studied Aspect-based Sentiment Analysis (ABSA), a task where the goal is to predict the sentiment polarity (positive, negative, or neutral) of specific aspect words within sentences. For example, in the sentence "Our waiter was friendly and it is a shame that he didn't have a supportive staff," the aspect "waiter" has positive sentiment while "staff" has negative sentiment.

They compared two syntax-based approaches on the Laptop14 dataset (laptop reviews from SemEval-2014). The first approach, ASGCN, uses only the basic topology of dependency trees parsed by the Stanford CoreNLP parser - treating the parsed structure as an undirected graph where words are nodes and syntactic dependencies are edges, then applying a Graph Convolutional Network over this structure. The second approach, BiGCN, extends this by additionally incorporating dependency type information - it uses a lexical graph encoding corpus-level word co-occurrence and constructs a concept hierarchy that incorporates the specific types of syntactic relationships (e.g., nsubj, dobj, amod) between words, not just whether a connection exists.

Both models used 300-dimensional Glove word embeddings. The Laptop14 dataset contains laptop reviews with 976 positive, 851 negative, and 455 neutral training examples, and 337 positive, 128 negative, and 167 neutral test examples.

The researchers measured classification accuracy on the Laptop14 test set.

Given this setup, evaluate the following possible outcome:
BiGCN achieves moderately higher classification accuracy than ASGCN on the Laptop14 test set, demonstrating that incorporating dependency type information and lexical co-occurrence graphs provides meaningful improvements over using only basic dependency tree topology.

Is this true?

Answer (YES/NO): NO